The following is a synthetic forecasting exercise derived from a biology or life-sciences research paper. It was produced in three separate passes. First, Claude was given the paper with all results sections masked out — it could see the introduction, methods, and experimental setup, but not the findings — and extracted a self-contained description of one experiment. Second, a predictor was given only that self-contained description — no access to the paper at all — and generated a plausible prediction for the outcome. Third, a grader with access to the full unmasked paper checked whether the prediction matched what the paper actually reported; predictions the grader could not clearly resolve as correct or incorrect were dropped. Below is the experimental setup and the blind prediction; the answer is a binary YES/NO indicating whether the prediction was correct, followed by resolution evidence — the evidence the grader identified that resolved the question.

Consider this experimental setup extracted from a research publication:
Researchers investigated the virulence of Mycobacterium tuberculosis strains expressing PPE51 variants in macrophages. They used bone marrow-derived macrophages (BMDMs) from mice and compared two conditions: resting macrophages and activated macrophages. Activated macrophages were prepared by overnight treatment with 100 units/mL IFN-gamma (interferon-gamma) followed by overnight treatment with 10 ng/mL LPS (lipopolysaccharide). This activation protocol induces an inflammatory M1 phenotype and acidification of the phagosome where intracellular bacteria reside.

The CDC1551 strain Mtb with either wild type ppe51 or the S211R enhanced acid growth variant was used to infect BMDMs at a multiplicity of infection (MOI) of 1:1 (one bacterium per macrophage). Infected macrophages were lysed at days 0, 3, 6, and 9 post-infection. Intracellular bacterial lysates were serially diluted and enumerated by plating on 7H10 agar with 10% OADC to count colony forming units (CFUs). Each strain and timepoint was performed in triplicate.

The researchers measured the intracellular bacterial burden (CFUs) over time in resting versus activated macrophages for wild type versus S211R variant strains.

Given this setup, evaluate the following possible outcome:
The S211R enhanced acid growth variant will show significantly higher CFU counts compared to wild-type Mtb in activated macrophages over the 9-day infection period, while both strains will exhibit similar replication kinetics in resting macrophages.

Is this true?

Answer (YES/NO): NO